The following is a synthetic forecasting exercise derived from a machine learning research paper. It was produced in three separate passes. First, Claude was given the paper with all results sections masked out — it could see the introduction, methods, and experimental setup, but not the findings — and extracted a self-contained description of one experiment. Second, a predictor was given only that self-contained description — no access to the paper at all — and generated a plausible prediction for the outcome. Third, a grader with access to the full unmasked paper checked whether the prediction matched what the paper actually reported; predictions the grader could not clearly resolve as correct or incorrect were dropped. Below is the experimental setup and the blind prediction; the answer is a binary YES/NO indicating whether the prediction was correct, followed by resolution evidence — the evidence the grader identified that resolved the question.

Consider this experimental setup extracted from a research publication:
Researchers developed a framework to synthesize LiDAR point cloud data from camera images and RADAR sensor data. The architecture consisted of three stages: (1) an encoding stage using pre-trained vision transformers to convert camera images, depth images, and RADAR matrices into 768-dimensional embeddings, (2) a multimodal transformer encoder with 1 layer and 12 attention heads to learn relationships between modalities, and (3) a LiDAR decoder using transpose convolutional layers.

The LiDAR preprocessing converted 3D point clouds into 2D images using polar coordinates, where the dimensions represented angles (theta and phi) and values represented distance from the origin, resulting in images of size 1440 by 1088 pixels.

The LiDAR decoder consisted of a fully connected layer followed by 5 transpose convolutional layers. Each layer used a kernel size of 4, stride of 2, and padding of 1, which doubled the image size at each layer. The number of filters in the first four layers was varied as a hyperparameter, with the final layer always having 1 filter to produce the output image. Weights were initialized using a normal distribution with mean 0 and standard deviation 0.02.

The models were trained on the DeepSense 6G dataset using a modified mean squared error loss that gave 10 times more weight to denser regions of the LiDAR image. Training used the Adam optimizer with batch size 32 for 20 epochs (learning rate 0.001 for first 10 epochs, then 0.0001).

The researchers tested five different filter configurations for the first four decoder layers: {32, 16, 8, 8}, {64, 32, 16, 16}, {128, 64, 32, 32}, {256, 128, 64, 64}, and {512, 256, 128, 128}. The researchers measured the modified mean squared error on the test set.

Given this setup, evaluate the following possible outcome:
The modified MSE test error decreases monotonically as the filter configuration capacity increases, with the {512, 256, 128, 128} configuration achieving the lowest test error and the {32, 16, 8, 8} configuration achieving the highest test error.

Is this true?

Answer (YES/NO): NO